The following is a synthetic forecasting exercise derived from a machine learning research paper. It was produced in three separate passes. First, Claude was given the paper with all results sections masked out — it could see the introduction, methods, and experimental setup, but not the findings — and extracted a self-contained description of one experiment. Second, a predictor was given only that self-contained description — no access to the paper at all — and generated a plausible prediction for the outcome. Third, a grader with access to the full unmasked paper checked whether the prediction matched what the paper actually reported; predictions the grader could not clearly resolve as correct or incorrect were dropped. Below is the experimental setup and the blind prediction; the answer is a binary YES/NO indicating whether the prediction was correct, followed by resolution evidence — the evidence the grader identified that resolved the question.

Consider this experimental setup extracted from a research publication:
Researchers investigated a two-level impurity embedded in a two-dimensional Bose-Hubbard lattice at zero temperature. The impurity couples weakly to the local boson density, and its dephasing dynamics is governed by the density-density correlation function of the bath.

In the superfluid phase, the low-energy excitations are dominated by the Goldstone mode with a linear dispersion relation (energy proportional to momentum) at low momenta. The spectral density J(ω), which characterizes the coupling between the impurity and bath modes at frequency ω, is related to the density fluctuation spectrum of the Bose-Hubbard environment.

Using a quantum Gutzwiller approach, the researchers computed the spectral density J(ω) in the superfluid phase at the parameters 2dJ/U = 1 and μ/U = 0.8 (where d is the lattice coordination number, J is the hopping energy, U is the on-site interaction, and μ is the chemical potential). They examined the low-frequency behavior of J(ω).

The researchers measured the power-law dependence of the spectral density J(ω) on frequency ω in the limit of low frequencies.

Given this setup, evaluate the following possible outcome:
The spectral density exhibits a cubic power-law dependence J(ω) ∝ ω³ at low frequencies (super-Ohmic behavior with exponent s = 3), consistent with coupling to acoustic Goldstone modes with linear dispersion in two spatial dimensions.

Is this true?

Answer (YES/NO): NO